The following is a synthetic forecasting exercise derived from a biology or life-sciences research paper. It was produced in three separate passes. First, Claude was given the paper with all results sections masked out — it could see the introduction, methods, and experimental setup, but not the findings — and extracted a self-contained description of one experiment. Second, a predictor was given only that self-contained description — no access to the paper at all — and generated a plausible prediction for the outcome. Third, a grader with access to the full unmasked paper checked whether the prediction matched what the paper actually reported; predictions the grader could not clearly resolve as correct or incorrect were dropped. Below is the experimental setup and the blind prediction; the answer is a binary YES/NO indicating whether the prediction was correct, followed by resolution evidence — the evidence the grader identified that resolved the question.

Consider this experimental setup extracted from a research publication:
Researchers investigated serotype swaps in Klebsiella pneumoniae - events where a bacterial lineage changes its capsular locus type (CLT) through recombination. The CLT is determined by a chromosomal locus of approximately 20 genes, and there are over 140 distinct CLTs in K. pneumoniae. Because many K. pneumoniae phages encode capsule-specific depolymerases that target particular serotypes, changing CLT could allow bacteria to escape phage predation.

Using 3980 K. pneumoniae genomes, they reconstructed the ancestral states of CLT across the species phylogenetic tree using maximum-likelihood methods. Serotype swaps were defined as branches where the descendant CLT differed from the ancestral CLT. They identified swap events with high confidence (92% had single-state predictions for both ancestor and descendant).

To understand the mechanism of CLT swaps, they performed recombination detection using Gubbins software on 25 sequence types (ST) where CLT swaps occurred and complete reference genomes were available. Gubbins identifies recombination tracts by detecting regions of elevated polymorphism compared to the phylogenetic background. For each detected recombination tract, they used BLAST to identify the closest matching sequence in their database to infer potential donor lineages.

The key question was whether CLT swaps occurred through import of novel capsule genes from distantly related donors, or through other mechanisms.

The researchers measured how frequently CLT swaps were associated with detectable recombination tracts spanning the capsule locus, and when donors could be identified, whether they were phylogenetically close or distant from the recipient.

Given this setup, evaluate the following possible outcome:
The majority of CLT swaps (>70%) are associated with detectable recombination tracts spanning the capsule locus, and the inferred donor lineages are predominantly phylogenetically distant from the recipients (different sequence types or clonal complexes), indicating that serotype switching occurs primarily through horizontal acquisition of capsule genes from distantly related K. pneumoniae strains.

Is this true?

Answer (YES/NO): YES